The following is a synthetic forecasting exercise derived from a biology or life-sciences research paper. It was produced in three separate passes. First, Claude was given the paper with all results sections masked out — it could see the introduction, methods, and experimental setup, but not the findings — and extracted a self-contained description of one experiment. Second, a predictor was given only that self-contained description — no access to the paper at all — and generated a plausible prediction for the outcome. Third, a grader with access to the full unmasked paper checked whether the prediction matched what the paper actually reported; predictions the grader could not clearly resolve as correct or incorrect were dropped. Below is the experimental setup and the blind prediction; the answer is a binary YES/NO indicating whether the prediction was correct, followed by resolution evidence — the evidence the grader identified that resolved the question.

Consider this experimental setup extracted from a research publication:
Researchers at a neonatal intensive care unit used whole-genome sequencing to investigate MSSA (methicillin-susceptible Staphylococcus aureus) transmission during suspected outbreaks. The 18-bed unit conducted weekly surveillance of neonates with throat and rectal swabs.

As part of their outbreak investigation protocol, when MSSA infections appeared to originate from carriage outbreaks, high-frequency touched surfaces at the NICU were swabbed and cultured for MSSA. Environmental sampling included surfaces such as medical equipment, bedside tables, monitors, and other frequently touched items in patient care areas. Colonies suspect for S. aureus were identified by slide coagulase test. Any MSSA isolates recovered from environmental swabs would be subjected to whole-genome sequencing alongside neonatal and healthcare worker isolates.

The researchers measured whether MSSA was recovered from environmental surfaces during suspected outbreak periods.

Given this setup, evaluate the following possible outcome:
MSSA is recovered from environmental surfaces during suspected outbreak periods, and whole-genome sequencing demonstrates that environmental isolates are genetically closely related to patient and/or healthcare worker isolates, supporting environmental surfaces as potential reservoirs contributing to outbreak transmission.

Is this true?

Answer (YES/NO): NO